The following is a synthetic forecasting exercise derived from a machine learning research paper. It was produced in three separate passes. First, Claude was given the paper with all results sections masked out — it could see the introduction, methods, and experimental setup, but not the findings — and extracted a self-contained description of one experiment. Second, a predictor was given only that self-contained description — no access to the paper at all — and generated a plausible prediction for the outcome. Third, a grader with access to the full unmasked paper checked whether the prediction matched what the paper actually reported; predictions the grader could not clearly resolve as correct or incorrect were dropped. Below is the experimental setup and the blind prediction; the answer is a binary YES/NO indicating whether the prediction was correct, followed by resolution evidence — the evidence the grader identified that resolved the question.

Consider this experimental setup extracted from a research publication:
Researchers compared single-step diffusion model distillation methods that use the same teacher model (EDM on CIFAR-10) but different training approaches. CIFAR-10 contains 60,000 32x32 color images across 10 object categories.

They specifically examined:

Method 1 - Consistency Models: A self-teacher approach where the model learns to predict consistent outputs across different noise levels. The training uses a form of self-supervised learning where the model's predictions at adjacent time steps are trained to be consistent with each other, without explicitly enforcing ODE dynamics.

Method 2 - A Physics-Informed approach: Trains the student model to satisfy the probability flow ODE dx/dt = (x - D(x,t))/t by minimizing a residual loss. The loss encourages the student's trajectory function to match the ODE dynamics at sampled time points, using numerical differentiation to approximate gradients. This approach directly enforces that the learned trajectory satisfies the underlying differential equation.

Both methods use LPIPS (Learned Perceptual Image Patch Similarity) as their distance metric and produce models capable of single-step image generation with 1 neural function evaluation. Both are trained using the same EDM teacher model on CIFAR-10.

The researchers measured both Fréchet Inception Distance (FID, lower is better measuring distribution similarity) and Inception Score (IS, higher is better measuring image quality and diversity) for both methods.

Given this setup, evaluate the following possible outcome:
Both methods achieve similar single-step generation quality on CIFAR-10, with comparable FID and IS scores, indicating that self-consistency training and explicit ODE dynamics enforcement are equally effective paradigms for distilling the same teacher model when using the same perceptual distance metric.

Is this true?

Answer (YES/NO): NO